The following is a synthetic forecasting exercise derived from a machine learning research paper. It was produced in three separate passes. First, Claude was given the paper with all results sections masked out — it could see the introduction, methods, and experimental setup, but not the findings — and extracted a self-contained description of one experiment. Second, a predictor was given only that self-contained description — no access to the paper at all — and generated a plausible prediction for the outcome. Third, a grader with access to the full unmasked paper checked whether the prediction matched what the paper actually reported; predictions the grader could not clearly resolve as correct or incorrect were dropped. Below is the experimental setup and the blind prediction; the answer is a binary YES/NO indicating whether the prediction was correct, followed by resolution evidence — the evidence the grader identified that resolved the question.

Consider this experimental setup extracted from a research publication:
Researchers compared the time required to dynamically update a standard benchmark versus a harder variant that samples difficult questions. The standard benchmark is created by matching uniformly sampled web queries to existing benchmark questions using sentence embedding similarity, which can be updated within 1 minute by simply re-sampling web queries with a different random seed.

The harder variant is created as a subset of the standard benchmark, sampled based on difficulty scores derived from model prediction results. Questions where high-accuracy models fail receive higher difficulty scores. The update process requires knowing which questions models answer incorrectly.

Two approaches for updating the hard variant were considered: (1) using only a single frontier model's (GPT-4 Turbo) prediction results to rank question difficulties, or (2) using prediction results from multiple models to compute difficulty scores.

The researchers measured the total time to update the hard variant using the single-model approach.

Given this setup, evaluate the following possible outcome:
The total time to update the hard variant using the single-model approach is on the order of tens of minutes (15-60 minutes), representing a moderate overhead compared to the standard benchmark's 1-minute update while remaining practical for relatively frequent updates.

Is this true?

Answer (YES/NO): NO